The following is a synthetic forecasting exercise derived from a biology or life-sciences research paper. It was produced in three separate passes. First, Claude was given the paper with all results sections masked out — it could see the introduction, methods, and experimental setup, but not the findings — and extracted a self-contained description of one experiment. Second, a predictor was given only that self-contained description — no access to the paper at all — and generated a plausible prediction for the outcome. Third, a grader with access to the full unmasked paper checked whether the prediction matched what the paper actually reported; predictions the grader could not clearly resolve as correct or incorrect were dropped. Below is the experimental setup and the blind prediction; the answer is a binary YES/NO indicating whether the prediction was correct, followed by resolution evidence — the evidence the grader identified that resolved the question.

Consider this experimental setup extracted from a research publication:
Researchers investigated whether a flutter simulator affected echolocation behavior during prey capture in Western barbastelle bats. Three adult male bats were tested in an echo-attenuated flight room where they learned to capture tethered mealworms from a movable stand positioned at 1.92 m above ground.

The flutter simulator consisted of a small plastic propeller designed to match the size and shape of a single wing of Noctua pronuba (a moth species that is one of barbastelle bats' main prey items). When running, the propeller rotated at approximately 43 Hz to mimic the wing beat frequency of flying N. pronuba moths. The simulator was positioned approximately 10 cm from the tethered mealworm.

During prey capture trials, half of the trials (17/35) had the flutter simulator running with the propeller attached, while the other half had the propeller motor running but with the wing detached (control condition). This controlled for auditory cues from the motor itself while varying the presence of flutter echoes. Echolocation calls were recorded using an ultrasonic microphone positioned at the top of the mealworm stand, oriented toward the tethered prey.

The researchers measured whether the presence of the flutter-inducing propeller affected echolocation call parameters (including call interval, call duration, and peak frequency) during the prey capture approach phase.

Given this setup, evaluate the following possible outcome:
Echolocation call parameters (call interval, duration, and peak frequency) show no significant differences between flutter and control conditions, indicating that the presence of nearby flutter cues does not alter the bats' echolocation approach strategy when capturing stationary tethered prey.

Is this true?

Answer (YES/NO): YES